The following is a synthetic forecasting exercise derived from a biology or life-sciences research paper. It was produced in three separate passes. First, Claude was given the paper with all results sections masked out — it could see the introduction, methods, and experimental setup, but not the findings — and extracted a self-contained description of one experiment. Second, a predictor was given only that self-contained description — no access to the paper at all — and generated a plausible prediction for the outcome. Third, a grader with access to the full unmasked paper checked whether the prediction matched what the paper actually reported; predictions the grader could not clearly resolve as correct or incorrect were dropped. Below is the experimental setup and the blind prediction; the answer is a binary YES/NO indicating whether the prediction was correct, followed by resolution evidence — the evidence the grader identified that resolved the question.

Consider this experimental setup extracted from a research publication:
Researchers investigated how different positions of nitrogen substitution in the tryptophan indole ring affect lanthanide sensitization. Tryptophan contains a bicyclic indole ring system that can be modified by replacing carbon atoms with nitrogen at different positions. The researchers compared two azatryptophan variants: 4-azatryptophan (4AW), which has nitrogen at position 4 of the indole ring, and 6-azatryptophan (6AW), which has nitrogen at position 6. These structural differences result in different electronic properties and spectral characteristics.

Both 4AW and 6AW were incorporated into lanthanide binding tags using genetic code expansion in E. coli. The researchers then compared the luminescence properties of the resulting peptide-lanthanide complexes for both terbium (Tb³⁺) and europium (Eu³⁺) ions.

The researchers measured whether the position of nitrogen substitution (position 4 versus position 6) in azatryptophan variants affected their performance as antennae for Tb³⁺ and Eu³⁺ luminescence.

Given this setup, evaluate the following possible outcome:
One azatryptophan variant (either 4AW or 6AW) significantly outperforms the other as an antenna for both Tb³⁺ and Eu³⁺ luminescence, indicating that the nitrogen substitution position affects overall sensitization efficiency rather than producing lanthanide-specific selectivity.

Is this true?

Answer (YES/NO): YES